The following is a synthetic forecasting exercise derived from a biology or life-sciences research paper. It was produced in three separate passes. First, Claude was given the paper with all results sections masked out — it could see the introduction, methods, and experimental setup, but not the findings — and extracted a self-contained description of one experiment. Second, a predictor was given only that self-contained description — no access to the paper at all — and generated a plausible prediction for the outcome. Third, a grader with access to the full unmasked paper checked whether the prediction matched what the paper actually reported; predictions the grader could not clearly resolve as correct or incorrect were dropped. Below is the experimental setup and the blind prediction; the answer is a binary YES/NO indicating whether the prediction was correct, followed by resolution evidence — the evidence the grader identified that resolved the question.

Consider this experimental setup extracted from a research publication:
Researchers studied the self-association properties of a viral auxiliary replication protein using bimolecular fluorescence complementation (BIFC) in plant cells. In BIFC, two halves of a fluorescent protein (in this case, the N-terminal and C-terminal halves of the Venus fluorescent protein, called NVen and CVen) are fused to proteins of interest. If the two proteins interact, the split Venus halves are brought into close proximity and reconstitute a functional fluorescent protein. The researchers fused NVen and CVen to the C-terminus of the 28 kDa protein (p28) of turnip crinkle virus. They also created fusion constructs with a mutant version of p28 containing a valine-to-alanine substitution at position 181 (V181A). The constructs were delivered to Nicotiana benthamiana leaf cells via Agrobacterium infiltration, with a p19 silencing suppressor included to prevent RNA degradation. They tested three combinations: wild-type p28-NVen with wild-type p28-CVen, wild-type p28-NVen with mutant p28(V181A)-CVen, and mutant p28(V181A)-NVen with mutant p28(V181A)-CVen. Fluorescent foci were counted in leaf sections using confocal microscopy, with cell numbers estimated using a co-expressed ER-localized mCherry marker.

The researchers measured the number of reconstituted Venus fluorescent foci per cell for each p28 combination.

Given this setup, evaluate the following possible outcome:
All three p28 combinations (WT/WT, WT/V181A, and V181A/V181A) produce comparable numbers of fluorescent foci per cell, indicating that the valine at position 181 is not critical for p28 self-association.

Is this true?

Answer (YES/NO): NO